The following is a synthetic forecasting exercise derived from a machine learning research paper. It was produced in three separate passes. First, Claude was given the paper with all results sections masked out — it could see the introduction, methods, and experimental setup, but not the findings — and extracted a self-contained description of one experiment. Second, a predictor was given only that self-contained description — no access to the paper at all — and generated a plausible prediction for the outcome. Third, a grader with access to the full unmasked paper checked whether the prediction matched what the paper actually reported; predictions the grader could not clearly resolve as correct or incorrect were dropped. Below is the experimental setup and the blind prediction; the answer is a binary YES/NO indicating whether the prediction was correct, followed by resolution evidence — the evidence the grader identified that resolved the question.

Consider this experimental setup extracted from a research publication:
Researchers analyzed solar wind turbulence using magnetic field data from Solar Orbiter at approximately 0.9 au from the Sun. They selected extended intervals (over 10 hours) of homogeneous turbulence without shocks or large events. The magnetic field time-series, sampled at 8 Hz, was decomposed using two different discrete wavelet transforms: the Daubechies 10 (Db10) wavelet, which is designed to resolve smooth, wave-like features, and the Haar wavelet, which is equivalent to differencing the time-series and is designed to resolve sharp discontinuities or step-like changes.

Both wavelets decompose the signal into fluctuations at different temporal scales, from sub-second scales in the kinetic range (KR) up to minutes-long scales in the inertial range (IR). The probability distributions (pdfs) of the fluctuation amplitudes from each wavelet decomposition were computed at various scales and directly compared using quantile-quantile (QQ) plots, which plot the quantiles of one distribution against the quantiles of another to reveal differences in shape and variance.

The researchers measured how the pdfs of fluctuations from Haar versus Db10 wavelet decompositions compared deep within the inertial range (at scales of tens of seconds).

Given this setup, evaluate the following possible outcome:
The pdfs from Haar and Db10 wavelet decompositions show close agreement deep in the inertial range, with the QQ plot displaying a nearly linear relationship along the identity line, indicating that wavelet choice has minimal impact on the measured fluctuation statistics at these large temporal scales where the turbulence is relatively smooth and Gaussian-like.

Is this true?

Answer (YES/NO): YES